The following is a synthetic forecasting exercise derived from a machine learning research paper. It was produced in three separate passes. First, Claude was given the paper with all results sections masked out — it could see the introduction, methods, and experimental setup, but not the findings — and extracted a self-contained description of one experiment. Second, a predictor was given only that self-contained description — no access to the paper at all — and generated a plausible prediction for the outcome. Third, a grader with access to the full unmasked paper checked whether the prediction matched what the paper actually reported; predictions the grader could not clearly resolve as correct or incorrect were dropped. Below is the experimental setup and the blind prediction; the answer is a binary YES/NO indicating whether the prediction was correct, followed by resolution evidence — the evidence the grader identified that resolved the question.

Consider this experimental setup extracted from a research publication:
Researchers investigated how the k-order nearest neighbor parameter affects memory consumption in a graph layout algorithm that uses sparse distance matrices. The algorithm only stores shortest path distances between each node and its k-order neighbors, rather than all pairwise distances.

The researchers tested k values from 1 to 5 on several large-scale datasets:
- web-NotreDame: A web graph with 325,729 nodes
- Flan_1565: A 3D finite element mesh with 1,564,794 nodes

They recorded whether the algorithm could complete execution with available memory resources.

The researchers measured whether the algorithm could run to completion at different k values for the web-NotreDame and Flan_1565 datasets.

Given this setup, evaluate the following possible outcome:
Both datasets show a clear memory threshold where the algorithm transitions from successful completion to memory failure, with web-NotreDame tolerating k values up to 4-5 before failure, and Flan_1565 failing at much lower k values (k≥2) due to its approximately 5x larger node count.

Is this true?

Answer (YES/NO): NO